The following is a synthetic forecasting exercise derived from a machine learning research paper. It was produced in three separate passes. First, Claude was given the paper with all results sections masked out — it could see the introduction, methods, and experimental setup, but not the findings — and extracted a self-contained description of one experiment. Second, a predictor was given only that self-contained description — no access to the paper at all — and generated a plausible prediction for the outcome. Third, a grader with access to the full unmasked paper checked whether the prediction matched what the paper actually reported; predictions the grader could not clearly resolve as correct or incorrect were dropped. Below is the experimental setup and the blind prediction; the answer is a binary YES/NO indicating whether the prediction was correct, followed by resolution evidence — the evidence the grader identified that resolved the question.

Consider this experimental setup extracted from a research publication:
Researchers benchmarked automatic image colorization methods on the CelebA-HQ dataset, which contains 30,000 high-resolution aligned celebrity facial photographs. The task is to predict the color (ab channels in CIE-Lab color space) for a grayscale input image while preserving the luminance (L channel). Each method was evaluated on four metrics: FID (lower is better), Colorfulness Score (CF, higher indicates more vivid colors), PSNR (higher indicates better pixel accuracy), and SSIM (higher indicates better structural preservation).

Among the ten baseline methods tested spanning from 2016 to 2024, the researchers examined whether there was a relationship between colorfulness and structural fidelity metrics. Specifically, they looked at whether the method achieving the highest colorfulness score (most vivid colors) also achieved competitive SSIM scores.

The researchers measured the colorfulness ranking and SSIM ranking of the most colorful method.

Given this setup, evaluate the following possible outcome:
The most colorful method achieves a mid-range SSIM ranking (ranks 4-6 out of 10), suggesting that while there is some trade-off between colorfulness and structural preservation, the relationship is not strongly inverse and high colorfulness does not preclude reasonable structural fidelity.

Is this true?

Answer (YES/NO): NO